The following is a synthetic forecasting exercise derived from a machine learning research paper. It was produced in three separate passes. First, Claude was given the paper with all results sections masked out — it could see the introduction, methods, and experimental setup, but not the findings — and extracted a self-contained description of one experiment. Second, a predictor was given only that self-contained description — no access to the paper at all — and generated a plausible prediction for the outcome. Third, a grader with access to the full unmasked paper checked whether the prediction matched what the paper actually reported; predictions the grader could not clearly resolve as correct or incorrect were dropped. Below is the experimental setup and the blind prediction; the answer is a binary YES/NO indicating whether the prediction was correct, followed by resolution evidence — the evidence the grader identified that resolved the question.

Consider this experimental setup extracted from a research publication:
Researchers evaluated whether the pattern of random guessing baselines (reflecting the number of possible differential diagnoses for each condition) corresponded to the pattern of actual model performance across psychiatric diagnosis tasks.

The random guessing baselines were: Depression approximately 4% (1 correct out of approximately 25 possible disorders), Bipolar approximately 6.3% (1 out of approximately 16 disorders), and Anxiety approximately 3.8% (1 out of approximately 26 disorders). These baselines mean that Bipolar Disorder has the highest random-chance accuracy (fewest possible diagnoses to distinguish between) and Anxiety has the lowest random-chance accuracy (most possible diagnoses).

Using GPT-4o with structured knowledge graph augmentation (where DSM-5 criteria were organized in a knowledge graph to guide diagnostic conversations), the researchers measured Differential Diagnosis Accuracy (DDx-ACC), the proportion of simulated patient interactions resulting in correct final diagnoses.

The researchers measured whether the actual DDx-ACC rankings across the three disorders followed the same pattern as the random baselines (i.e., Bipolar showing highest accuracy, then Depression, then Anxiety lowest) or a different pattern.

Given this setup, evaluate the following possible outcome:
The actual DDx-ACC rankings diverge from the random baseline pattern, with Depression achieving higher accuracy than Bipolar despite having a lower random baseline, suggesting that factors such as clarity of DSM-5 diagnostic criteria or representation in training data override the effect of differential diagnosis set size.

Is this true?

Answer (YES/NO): YES